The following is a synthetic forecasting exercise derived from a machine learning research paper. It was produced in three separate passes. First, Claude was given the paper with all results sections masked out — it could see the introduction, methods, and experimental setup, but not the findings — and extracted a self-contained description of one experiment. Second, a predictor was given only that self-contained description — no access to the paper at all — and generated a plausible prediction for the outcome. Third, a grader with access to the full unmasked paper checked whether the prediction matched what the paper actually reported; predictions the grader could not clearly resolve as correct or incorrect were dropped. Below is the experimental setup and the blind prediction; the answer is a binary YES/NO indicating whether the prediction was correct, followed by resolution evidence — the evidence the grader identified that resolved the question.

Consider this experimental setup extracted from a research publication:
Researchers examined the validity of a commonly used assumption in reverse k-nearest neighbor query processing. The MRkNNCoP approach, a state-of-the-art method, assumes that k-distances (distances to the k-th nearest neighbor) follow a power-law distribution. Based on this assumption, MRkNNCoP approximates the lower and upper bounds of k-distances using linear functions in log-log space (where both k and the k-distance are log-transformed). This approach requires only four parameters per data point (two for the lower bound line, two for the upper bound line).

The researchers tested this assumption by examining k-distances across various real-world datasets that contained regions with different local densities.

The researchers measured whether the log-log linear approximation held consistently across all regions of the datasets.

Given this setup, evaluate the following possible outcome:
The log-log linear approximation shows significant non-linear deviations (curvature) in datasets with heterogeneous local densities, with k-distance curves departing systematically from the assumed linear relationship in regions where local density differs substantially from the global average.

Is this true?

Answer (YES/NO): YES